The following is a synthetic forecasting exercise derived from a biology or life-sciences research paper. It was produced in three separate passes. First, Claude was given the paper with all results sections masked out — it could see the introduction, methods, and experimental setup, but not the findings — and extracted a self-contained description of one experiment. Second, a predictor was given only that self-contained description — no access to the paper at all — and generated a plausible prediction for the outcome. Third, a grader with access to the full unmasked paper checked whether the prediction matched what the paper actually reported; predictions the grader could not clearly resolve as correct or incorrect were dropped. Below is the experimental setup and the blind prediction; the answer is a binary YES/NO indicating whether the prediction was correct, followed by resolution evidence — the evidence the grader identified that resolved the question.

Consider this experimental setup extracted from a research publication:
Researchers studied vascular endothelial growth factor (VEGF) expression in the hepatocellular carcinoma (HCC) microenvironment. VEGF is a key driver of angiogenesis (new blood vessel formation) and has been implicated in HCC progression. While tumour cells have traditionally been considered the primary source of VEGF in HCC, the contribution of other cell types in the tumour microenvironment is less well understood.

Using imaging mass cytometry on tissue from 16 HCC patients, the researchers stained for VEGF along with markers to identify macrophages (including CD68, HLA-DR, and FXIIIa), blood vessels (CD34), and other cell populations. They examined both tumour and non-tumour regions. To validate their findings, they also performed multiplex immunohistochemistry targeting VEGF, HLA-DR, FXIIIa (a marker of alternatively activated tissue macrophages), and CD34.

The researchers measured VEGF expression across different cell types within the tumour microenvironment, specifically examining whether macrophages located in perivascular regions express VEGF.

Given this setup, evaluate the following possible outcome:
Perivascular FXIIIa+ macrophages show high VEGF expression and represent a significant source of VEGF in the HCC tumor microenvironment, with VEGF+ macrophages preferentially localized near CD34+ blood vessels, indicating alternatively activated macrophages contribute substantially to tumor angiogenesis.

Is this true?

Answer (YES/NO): NO